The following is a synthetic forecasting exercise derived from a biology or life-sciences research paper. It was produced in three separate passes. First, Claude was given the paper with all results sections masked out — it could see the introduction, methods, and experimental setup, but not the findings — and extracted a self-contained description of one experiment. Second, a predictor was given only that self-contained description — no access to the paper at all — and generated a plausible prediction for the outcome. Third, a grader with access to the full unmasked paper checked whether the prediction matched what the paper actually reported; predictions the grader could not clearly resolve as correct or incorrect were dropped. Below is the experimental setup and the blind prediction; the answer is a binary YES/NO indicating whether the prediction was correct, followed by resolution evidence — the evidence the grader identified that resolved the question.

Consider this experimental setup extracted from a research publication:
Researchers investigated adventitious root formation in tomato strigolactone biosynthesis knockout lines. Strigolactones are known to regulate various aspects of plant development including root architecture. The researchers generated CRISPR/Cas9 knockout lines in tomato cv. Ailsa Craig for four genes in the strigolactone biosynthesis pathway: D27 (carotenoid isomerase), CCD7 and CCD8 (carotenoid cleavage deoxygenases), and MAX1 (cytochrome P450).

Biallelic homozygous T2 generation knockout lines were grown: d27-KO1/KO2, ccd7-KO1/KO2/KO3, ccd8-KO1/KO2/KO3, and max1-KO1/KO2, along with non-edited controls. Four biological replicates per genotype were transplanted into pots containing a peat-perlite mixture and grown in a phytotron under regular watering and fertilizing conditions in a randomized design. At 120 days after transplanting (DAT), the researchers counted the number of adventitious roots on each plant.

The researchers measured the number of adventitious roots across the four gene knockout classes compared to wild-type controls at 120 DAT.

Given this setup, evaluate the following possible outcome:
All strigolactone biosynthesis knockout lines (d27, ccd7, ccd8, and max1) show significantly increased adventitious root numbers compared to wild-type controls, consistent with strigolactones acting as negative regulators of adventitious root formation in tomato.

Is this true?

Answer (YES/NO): NO